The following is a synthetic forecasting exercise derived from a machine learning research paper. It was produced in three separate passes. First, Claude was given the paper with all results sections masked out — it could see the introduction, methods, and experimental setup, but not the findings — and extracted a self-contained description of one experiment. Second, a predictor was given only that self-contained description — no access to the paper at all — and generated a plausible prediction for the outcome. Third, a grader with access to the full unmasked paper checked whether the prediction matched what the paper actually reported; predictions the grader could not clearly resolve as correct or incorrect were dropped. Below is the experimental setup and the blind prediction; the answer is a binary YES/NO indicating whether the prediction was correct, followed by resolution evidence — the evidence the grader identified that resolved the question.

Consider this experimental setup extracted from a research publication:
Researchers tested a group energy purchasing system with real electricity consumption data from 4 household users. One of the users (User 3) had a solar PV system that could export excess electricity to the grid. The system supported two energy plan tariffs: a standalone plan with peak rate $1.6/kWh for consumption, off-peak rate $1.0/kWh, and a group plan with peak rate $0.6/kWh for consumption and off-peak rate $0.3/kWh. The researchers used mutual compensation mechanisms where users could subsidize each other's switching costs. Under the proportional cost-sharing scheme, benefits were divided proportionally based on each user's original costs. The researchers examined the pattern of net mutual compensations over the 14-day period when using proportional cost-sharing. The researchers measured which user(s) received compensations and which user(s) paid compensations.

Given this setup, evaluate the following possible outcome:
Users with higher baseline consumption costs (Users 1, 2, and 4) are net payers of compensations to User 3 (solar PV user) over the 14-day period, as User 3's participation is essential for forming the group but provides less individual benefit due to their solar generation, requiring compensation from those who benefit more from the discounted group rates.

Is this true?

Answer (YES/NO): NO